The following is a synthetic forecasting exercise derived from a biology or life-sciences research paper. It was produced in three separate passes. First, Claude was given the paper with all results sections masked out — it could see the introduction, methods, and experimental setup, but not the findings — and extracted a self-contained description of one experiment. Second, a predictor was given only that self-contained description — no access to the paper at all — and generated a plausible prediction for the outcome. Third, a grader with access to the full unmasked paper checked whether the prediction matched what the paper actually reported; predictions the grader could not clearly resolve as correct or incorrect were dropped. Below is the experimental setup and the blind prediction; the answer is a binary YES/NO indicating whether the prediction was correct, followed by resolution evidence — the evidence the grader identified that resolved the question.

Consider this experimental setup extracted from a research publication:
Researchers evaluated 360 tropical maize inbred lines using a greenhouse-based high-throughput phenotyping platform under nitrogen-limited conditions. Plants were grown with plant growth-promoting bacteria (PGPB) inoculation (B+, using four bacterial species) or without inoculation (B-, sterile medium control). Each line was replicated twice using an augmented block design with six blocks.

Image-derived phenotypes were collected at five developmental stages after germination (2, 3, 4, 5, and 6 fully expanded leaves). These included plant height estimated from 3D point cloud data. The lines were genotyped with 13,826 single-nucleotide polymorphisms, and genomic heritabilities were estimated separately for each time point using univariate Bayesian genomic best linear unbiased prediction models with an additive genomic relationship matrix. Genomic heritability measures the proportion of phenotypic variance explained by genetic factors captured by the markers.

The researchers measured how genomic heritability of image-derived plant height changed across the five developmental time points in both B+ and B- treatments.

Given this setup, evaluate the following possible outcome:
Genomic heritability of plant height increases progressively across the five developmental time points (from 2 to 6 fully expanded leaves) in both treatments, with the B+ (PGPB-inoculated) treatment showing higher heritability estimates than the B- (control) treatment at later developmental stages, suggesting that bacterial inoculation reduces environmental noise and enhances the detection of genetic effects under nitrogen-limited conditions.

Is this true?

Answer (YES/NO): NO